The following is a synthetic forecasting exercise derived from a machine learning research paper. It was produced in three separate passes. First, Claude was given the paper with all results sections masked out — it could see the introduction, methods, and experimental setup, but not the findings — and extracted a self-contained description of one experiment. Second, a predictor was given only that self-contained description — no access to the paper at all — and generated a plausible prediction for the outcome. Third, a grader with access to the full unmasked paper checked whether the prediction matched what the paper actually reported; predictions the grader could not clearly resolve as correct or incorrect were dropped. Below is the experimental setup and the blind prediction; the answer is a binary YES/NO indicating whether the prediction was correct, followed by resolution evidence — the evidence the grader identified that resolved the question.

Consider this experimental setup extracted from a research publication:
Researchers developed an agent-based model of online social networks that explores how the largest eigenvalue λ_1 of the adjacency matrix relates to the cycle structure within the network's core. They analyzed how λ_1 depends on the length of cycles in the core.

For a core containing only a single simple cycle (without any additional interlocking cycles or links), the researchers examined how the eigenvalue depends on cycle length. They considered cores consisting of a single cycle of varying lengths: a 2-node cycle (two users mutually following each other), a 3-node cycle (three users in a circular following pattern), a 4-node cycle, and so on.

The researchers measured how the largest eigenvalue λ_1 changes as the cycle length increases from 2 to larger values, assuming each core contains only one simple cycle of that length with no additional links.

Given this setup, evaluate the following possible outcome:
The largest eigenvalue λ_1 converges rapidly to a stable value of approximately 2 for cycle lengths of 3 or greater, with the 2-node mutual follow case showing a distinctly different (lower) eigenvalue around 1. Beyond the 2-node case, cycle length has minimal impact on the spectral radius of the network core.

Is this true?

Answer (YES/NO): NO